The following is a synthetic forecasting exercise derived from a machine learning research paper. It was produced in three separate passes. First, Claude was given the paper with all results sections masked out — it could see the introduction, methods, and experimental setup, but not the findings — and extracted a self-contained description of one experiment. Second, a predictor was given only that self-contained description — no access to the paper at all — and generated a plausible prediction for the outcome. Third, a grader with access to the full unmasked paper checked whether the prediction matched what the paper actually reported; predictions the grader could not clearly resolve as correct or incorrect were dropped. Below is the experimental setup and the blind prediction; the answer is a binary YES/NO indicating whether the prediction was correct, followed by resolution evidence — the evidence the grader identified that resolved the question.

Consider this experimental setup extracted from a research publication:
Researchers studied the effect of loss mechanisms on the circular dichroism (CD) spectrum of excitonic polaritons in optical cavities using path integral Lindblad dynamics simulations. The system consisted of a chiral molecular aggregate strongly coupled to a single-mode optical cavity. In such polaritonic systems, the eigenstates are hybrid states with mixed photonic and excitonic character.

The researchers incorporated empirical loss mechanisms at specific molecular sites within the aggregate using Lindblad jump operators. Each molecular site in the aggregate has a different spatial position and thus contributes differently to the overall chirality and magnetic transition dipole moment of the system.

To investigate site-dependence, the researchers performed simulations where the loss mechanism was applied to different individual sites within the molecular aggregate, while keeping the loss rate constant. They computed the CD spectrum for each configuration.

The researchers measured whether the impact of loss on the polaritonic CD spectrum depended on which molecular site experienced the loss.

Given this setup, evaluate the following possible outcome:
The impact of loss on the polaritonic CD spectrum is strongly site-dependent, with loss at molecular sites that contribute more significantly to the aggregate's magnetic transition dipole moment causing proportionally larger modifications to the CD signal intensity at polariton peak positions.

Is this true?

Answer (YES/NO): NO